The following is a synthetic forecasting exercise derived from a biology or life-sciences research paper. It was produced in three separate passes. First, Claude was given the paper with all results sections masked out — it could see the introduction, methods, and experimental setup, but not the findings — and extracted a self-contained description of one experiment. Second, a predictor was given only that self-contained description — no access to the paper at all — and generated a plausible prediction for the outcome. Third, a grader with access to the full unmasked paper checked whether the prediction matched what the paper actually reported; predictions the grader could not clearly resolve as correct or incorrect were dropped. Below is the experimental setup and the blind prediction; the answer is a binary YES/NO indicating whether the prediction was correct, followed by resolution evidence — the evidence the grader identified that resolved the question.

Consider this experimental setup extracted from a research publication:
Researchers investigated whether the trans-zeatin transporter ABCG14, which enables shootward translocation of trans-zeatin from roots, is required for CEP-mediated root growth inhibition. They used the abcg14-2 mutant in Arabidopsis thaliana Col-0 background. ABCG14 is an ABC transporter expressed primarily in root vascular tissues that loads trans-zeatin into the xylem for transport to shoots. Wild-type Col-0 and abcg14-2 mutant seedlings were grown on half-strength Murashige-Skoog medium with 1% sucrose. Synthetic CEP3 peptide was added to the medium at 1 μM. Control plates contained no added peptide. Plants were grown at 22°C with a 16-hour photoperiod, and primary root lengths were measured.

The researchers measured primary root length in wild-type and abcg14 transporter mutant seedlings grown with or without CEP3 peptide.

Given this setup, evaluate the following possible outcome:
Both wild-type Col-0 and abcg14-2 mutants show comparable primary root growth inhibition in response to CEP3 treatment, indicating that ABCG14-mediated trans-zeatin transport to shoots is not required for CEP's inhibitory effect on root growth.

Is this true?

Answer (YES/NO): NO